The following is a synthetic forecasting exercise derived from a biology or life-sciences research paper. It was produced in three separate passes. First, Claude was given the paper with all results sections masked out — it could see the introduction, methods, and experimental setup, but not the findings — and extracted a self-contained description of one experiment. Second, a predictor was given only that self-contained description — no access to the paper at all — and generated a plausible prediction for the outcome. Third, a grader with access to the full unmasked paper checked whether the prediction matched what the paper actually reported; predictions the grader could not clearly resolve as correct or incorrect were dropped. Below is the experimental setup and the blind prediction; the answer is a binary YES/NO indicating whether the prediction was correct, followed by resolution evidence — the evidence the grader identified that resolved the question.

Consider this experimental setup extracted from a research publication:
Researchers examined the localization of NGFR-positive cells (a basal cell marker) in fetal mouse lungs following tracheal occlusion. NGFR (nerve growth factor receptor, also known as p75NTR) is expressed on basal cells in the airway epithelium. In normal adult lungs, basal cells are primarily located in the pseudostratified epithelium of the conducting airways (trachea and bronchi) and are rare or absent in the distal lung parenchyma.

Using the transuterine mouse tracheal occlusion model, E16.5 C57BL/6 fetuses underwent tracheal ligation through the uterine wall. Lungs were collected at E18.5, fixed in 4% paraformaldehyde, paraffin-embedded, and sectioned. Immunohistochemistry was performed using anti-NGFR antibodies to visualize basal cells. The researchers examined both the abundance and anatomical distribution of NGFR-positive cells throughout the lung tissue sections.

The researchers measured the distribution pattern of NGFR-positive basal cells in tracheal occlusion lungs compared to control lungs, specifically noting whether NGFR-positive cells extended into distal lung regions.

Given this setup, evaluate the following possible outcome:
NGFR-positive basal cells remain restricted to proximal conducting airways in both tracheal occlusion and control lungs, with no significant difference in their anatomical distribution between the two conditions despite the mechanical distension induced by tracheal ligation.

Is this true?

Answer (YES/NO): NO